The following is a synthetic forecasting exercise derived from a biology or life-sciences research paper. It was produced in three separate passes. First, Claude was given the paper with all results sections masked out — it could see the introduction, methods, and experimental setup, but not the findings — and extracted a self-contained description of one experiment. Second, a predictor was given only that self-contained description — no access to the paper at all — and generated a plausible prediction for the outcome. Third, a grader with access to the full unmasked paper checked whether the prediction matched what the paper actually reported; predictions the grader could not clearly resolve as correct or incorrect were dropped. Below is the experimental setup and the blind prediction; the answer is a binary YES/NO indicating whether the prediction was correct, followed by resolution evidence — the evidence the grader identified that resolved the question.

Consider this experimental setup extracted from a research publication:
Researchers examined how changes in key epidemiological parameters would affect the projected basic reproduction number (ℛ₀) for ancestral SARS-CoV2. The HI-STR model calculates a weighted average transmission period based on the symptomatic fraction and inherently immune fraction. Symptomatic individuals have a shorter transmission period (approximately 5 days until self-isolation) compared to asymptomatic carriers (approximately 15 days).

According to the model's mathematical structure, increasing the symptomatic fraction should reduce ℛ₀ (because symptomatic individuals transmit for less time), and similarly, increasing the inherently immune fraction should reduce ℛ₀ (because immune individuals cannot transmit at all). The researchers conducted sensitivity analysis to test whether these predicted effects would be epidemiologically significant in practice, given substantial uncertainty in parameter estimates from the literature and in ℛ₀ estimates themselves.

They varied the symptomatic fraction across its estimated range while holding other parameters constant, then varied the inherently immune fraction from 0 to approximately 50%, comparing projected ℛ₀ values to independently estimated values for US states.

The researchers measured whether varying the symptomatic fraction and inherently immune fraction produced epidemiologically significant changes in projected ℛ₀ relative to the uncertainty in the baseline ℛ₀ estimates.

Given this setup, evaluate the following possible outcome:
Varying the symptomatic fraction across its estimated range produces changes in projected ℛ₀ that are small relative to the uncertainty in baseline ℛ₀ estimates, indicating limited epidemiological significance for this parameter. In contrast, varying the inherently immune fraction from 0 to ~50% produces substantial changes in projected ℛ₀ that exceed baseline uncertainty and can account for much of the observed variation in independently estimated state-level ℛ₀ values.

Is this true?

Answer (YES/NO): NO